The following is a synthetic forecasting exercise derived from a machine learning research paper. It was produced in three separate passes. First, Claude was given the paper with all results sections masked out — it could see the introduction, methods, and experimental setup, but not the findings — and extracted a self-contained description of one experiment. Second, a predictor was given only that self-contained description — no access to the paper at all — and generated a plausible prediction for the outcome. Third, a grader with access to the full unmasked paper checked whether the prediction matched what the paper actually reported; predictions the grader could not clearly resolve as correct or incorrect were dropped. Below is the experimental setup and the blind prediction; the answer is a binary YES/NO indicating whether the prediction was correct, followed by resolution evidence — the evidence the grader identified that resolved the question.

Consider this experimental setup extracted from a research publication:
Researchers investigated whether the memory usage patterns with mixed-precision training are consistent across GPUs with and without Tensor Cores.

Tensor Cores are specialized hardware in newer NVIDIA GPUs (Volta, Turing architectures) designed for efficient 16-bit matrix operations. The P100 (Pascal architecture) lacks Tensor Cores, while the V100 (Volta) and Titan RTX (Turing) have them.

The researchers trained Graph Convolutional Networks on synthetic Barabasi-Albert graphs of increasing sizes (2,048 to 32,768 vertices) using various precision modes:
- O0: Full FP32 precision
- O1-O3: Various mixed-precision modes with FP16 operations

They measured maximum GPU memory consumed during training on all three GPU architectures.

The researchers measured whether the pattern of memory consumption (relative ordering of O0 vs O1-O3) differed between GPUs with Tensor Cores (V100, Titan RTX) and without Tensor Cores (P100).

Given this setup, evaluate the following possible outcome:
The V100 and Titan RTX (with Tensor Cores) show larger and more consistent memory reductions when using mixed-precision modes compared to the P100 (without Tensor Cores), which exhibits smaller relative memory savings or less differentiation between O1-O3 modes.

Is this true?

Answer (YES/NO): NO